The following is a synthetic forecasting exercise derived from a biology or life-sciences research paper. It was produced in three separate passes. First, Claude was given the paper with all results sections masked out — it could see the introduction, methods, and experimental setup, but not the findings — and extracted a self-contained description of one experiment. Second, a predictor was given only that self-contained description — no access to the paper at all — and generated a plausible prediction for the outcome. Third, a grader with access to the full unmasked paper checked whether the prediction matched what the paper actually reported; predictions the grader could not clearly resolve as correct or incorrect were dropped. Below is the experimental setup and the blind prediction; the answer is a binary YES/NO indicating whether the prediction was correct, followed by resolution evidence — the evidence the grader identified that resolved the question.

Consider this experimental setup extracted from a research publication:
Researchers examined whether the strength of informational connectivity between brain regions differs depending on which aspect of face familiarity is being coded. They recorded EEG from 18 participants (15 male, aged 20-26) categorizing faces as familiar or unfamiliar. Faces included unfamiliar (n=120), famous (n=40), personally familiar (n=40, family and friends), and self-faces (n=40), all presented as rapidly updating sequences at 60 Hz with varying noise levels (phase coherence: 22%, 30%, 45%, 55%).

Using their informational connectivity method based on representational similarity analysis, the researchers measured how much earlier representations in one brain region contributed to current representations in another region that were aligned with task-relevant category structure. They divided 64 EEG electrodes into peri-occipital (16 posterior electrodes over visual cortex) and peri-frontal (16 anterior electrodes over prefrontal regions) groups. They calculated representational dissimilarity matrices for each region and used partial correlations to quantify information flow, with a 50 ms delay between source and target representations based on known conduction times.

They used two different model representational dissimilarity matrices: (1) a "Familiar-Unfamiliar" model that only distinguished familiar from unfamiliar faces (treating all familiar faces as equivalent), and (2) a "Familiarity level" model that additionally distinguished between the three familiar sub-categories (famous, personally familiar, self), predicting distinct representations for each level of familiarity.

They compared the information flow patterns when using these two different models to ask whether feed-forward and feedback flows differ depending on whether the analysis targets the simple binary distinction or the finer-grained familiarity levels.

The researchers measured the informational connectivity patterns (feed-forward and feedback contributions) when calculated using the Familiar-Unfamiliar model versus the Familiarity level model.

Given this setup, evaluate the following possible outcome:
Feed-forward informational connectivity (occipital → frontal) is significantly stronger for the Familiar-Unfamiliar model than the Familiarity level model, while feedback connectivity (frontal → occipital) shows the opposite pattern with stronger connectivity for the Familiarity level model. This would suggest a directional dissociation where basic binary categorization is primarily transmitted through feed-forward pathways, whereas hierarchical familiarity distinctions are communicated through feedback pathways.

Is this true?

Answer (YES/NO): NO